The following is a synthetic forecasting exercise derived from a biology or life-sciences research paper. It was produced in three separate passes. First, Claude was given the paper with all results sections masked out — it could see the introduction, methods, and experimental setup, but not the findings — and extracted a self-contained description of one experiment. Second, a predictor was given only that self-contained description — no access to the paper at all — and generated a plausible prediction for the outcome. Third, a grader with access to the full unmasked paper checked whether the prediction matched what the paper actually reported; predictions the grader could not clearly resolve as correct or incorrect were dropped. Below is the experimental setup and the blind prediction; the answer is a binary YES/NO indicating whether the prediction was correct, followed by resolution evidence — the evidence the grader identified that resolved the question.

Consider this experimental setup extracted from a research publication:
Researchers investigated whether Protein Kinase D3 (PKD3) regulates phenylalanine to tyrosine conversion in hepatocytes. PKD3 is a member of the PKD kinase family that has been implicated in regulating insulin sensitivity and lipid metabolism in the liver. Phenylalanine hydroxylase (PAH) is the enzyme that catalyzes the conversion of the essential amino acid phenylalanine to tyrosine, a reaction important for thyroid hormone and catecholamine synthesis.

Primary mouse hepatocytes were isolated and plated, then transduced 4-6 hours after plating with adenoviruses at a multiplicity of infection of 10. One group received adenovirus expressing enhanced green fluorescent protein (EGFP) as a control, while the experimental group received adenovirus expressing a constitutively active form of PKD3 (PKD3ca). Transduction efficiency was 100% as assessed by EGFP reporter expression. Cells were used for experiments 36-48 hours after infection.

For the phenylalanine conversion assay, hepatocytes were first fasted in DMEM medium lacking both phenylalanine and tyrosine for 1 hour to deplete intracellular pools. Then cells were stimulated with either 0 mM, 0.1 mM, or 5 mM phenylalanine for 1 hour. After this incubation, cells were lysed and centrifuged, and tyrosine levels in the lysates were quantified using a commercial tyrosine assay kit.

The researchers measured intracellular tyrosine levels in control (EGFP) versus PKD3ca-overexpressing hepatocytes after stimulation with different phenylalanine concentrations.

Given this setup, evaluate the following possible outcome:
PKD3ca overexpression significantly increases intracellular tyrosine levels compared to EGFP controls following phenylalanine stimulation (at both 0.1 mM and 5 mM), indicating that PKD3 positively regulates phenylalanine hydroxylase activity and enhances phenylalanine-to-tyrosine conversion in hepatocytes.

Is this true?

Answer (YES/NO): YES